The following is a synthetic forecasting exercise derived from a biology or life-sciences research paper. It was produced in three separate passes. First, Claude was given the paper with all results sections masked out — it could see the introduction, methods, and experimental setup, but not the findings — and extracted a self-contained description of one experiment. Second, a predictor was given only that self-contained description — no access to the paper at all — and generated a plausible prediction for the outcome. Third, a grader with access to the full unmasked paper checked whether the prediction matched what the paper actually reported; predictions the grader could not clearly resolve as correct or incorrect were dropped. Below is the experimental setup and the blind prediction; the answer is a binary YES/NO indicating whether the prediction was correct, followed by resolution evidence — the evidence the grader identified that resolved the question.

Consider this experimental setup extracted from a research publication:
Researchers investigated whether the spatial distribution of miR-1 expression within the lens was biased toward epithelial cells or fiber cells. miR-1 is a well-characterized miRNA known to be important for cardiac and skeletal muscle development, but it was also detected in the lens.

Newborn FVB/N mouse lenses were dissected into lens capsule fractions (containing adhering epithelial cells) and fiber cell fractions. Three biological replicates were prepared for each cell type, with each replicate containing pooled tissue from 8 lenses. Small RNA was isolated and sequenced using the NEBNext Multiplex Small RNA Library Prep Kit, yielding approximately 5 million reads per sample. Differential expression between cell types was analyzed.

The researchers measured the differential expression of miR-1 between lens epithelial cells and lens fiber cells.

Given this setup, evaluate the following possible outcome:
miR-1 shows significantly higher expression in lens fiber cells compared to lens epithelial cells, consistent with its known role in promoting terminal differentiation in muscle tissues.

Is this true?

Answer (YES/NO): YES